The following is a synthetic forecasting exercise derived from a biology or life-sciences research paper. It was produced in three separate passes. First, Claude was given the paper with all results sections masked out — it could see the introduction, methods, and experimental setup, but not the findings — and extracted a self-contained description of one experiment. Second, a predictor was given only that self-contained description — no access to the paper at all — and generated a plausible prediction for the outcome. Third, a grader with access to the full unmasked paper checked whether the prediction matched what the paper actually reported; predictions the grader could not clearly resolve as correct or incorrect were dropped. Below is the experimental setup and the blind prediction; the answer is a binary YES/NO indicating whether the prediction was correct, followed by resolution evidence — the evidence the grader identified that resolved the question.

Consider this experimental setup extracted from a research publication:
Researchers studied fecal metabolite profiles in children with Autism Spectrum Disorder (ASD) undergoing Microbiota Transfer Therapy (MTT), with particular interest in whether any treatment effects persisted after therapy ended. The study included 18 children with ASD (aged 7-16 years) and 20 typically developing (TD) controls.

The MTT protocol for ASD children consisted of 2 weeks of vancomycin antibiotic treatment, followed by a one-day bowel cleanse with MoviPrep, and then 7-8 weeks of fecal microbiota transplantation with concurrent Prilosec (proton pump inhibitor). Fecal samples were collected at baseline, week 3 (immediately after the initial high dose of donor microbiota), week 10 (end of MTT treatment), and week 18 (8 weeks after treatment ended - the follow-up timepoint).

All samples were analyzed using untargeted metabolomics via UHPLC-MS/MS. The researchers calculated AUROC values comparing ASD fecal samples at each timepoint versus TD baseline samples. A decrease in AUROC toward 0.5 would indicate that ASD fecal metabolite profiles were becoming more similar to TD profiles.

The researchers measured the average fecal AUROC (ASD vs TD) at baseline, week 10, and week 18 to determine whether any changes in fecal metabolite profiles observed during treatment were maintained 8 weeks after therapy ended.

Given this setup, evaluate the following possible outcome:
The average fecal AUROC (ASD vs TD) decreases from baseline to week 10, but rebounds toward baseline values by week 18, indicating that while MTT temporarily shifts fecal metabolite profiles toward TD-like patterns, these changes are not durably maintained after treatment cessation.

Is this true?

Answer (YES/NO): NO